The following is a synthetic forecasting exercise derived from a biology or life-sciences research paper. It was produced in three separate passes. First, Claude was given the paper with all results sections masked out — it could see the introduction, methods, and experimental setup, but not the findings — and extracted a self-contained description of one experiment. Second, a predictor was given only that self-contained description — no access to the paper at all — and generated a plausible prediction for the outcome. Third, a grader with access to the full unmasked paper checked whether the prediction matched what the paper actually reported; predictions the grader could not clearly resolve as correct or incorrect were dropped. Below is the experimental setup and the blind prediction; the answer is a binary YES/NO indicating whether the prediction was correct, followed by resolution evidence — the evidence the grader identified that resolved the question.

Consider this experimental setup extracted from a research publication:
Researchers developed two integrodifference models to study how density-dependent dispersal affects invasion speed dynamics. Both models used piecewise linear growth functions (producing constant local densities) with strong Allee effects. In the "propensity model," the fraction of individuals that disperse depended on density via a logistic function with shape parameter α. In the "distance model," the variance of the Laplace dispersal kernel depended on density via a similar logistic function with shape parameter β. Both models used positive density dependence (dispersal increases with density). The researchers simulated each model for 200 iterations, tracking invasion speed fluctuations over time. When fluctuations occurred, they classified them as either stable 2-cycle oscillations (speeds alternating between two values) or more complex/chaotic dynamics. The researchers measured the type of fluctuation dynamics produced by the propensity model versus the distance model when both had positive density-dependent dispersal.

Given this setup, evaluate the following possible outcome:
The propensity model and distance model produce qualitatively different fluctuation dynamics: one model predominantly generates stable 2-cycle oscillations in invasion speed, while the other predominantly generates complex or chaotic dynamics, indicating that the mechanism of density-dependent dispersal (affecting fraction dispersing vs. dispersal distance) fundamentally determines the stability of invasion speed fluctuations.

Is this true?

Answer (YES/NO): YES